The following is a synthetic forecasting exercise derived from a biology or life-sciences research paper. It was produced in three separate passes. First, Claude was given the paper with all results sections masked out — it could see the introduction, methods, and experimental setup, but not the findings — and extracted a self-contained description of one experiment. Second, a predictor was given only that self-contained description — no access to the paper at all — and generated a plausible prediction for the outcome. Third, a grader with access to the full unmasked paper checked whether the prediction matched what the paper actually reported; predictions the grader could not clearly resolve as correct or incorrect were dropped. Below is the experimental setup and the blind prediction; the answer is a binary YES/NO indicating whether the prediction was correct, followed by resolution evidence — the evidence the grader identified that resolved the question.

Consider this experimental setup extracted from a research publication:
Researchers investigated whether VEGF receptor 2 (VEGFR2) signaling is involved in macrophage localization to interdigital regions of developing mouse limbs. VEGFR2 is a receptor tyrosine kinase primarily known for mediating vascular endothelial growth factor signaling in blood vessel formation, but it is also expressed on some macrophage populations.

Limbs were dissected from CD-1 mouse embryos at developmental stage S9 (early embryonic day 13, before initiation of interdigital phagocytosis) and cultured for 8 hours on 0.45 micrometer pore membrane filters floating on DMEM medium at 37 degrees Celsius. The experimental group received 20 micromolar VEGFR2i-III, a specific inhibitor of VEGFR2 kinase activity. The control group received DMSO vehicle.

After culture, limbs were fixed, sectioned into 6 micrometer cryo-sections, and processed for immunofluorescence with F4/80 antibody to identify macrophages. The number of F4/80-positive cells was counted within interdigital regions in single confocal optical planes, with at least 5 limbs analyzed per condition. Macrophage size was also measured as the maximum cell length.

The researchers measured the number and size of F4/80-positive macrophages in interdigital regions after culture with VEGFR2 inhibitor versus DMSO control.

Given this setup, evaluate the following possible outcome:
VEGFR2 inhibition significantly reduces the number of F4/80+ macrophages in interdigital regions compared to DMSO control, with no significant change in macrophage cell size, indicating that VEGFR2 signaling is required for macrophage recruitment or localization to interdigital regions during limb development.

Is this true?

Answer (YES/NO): NO